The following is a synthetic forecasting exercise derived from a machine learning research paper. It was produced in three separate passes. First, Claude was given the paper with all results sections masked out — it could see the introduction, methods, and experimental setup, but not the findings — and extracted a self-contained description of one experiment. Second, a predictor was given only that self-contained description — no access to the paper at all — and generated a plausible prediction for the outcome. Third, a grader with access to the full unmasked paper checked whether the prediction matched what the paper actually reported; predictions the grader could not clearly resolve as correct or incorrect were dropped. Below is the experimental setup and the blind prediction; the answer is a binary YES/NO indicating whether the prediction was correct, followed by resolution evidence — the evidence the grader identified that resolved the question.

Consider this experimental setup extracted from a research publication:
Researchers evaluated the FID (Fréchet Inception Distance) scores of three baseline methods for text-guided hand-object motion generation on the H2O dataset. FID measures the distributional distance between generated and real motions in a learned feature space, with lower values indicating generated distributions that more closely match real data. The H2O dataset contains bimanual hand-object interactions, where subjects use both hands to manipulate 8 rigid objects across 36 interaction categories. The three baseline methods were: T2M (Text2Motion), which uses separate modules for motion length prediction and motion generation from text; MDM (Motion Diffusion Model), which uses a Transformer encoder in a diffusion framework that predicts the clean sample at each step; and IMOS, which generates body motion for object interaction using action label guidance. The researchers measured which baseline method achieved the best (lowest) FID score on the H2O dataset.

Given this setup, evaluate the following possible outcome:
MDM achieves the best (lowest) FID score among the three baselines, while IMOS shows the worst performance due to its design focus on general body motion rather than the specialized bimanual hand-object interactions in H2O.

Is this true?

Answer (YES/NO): NO